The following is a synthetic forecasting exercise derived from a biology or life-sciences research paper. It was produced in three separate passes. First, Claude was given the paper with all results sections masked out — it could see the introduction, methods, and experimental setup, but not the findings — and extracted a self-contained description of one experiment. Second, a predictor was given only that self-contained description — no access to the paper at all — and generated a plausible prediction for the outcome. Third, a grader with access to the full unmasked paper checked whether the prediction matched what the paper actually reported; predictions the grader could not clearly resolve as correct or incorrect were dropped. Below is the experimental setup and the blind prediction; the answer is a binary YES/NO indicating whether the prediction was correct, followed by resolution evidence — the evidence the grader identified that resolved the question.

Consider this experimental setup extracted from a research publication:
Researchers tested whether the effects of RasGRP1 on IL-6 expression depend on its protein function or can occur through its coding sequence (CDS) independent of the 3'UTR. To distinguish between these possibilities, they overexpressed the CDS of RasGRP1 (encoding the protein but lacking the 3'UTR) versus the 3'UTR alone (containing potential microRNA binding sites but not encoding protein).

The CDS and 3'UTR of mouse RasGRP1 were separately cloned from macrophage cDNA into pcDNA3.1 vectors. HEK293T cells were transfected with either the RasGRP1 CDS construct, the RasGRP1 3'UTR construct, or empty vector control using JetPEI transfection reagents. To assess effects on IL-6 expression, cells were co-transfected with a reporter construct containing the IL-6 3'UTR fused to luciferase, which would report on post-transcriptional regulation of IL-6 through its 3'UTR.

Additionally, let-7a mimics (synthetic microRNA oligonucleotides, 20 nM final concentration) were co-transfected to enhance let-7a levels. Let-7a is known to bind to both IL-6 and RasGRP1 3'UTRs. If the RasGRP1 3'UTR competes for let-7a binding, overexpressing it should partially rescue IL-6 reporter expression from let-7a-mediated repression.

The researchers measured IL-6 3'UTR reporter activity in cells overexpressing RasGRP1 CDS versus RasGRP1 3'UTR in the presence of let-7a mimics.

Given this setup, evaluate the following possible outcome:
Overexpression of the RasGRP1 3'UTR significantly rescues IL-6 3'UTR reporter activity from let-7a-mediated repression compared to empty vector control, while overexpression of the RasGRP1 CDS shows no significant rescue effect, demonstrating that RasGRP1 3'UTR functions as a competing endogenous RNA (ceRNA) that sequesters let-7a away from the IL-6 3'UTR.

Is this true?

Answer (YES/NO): YES